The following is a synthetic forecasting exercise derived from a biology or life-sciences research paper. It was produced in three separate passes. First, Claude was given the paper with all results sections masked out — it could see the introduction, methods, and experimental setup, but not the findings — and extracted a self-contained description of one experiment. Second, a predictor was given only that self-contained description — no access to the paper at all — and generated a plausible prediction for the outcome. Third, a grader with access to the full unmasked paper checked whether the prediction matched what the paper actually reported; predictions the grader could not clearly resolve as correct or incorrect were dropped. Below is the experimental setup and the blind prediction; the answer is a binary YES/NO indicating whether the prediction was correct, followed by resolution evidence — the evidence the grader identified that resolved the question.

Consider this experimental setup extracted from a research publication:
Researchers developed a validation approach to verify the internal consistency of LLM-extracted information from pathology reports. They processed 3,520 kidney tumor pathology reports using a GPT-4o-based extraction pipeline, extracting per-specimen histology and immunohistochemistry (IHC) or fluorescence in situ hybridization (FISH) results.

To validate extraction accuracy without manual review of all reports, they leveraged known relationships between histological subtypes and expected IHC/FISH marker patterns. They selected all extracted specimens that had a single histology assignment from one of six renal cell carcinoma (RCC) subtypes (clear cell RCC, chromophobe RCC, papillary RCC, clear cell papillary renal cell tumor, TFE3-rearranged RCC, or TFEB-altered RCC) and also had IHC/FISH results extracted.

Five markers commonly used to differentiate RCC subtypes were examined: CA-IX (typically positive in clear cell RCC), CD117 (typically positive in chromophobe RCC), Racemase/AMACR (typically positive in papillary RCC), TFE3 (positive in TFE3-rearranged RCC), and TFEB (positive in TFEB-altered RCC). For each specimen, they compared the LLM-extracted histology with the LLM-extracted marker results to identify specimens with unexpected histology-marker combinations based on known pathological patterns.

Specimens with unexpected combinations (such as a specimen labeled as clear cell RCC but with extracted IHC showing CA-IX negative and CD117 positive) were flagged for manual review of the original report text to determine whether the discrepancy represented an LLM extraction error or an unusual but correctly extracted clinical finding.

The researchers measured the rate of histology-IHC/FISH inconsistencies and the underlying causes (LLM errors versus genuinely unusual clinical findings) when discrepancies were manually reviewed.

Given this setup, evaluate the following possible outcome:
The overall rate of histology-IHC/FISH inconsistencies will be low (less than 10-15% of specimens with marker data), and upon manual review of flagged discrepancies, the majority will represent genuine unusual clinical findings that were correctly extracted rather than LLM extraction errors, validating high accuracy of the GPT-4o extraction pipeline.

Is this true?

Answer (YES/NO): NO